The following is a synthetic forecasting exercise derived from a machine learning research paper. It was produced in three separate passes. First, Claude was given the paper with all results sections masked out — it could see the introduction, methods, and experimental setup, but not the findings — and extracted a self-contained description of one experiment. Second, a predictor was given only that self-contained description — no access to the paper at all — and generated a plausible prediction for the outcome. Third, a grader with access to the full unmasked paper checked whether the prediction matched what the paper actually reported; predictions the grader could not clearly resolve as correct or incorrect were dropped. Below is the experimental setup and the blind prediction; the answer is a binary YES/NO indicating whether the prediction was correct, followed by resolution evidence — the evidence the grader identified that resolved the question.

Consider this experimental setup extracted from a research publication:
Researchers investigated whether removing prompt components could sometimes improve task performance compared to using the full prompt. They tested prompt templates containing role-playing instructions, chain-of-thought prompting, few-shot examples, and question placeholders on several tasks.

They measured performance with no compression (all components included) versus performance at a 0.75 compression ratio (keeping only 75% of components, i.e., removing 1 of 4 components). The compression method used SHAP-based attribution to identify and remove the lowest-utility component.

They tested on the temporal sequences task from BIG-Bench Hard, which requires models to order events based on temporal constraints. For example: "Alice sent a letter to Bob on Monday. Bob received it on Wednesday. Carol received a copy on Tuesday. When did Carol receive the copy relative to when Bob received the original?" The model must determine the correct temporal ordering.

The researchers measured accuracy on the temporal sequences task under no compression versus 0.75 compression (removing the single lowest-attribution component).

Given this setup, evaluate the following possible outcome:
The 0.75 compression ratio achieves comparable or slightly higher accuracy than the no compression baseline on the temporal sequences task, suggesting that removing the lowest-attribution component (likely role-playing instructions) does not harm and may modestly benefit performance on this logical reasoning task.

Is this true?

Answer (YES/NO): NO